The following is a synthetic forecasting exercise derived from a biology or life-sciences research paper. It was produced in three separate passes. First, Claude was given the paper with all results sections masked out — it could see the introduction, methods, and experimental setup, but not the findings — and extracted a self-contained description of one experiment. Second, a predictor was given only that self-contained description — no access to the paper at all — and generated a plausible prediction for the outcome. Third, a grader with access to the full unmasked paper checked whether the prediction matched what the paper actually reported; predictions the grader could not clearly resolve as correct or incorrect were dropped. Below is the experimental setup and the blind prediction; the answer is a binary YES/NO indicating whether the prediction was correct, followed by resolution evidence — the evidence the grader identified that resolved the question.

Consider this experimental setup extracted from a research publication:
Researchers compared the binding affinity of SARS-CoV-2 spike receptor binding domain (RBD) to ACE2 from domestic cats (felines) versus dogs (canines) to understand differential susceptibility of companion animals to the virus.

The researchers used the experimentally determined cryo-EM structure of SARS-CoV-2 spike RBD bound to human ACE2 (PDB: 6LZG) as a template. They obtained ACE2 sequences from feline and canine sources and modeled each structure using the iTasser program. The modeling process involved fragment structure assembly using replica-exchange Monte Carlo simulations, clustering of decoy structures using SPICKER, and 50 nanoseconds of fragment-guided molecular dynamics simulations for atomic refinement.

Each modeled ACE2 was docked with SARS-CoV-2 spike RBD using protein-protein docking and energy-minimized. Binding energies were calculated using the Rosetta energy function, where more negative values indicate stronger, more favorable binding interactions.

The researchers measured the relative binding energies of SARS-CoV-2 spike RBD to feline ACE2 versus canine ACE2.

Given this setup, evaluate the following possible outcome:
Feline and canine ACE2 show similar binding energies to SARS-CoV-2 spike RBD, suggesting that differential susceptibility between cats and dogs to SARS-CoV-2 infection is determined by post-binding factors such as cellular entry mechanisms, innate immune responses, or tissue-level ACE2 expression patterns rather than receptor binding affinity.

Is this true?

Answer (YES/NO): NO